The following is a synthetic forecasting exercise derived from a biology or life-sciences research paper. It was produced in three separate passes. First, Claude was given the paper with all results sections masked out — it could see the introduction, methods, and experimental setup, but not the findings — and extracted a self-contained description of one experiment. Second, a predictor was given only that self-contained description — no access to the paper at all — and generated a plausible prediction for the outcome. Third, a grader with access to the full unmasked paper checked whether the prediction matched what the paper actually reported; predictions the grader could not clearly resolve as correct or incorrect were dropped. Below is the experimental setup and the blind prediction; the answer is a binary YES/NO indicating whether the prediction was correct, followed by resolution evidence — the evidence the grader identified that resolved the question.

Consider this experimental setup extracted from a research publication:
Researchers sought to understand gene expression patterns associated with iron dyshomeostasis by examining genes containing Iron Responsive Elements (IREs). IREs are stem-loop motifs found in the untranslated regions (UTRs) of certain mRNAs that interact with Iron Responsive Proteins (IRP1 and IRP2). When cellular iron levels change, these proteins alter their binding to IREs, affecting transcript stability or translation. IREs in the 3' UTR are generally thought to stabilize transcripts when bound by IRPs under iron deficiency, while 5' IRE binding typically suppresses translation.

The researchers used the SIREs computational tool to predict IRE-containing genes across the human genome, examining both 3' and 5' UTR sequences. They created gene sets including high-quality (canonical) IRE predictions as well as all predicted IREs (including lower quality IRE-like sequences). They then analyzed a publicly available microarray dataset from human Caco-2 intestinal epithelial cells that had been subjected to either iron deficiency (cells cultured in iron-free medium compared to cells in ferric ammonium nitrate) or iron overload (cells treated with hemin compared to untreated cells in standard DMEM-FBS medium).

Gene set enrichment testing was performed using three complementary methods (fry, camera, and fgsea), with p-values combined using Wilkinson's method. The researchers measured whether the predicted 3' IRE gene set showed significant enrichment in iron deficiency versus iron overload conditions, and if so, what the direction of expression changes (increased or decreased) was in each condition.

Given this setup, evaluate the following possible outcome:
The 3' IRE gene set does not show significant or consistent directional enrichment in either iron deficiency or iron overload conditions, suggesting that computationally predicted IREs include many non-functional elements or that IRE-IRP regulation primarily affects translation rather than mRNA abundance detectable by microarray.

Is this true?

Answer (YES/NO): NO